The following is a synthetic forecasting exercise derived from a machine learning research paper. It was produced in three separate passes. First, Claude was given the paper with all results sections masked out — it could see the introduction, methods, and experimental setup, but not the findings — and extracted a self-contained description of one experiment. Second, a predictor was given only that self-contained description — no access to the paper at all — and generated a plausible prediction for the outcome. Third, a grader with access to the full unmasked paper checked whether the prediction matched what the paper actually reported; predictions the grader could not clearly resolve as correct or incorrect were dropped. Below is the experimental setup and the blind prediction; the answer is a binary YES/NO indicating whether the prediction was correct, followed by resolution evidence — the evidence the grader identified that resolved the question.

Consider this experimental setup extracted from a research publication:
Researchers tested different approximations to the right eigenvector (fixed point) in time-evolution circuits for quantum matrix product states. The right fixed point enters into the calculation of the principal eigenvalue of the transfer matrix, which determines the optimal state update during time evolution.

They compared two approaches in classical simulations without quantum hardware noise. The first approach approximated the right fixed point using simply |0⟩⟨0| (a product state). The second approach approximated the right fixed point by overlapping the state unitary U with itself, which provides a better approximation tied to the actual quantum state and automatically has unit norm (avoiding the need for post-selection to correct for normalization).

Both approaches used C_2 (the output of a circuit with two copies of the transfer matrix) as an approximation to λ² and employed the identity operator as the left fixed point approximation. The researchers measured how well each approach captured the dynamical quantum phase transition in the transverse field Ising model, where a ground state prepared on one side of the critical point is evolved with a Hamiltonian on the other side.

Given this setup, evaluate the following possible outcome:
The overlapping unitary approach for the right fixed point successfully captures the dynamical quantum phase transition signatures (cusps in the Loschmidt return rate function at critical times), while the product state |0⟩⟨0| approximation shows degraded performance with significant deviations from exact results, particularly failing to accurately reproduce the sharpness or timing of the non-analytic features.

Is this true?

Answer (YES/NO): NO